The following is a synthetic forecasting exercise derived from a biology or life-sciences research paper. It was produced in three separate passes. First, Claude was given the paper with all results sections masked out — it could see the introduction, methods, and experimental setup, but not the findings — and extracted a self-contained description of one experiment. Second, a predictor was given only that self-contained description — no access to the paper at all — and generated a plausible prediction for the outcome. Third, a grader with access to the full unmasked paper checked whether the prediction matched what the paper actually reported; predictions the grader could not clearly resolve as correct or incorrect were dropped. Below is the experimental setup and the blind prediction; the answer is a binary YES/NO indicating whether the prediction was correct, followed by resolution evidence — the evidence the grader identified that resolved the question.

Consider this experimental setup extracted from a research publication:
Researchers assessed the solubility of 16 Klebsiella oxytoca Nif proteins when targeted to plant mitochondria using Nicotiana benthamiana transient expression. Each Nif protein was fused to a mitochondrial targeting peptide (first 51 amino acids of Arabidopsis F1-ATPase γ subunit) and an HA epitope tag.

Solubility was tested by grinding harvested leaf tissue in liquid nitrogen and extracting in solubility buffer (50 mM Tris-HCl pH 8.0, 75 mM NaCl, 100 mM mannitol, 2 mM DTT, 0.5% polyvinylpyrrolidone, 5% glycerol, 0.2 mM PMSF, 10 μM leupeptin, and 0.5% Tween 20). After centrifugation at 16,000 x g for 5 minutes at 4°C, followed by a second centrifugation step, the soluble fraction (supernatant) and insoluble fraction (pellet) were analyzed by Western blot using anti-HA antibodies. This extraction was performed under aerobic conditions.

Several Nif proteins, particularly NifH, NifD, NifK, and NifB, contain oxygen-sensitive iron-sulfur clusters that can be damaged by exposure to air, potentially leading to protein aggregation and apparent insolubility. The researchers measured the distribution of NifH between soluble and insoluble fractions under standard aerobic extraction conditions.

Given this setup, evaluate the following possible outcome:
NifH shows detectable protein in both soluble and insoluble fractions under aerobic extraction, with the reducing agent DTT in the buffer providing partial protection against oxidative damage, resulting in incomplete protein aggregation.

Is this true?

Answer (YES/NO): NO